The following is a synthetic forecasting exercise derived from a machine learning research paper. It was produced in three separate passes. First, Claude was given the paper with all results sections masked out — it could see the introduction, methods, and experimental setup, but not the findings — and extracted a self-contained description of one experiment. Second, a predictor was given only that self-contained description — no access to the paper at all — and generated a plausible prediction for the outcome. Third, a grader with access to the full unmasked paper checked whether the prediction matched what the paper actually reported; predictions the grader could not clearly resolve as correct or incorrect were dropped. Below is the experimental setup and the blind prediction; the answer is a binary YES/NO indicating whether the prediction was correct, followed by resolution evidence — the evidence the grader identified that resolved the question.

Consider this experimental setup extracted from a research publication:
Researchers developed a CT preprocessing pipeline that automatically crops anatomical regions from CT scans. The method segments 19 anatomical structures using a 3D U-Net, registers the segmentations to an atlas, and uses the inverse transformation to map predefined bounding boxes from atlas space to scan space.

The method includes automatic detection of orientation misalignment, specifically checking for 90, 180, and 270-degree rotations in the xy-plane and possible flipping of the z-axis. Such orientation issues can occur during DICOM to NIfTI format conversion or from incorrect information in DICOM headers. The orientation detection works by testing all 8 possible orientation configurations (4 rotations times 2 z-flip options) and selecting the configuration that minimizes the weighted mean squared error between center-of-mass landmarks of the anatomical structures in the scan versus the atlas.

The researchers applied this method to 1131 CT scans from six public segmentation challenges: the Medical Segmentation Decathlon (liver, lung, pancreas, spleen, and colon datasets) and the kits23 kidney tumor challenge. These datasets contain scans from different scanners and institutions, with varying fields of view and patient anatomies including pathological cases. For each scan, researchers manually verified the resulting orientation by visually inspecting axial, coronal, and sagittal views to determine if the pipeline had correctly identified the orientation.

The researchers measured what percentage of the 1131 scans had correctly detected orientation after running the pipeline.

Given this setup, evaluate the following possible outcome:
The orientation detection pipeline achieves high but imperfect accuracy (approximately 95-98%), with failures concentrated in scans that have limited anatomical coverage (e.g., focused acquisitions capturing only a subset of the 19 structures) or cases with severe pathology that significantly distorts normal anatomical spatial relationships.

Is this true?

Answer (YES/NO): NO